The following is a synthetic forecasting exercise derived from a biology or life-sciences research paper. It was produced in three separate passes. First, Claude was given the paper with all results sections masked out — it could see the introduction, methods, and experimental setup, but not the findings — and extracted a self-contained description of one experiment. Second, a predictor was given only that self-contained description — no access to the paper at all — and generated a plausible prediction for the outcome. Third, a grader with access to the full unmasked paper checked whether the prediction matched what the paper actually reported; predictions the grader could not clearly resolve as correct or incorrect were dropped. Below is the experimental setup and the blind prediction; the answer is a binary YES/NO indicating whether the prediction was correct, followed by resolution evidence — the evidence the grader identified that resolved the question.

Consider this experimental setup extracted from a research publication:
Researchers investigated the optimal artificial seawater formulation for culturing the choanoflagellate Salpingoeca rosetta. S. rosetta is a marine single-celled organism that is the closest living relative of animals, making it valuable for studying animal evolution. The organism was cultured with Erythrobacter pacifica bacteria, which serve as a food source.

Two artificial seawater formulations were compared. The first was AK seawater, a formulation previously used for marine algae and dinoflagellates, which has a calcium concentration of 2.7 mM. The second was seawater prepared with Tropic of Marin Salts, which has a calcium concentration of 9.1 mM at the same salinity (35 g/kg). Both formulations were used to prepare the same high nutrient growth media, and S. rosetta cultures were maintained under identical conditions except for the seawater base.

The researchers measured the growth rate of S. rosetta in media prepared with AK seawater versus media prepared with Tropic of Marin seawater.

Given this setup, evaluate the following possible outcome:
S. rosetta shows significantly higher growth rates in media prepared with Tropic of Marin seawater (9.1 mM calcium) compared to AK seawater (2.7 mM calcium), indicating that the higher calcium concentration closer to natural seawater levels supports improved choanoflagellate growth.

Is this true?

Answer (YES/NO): NO